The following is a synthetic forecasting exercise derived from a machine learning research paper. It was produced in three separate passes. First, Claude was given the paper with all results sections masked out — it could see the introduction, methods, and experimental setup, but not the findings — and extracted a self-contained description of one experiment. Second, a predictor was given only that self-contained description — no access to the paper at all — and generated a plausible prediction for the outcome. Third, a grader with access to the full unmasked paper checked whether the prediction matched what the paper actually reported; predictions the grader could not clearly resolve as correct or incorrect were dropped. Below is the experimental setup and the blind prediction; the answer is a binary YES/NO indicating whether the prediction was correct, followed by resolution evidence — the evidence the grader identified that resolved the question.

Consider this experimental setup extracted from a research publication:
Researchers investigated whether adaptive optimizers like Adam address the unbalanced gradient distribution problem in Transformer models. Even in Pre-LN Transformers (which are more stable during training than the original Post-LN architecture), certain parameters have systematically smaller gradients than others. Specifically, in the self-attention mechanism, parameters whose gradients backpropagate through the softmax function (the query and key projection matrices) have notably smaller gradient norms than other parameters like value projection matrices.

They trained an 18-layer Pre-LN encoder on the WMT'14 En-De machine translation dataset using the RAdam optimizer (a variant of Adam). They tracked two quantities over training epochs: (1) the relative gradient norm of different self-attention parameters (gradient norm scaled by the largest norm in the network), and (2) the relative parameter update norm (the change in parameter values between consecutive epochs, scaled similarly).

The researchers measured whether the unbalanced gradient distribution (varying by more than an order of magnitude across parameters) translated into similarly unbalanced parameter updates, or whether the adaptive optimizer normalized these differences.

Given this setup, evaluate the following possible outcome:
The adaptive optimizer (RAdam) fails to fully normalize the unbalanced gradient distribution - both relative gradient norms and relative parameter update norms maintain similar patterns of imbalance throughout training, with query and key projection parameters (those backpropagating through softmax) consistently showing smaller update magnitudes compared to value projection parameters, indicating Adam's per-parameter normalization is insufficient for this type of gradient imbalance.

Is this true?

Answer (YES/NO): NO